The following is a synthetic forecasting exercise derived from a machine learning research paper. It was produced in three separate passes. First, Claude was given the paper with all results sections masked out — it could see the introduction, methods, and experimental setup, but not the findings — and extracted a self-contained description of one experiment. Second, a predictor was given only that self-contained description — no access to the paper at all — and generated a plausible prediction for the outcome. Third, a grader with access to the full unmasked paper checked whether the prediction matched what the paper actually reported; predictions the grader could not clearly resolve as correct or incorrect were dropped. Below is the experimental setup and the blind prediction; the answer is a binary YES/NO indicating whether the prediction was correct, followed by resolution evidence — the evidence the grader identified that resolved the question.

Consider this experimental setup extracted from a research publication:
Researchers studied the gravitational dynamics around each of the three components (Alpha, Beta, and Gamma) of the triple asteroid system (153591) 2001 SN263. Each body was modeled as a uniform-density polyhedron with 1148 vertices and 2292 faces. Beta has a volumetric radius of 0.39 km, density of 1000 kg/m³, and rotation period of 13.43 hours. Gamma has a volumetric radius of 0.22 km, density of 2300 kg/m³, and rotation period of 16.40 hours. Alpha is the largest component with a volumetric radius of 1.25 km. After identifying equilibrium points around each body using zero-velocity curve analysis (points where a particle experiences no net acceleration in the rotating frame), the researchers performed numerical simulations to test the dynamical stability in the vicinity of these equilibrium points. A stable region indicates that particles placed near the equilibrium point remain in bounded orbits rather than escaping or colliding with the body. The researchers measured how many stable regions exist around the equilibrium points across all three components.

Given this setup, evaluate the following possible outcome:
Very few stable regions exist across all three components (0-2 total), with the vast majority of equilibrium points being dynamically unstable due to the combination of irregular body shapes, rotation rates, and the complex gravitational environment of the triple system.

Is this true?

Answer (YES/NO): YES